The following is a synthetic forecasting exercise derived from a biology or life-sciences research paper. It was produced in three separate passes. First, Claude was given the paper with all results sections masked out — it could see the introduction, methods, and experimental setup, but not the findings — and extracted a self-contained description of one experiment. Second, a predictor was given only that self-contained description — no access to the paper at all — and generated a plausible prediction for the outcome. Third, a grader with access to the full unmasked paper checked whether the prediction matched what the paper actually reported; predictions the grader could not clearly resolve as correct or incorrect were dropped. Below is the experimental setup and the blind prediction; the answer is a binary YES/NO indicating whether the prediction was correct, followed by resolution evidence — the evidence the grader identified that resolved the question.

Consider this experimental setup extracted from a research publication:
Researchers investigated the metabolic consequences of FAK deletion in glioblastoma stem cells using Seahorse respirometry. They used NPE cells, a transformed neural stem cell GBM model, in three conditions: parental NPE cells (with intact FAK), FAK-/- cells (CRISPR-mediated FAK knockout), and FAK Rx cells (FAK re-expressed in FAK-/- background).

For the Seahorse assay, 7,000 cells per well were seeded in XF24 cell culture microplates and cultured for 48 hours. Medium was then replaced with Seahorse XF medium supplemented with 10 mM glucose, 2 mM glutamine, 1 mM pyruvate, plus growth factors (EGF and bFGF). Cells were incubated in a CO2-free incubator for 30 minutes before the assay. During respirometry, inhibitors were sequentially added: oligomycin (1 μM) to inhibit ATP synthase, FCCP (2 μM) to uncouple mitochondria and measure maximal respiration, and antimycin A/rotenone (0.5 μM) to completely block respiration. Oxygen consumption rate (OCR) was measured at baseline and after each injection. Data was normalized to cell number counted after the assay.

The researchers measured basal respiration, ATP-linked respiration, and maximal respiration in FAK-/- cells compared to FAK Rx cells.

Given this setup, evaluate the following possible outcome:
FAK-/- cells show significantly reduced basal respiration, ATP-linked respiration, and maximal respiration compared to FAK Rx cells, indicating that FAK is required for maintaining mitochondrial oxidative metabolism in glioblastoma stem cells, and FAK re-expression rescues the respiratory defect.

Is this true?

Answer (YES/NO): NO